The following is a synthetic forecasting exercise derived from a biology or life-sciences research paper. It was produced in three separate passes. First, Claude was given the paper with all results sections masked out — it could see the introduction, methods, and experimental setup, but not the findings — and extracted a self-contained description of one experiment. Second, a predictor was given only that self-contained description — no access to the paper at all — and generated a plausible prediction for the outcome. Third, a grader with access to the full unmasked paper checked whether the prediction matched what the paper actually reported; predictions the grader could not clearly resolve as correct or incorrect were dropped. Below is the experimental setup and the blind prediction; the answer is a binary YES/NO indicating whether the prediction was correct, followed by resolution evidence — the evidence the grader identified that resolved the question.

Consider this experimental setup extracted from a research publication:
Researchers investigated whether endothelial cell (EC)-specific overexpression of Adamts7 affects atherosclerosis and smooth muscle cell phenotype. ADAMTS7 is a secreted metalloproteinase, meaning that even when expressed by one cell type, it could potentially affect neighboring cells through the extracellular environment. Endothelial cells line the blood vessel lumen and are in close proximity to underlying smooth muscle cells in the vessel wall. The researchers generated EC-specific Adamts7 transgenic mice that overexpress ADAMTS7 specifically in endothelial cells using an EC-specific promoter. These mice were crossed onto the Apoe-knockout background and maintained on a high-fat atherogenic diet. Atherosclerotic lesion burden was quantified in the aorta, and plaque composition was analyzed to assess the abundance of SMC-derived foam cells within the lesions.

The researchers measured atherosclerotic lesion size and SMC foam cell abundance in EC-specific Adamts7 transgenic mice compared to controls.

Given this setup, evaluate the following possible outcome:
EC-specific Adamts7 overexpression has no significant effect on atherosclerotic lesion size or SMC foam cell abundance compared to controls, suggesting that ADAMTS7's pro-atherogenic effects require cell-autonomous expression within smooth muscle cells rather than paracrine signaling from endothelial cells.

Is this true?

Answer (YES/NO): NO